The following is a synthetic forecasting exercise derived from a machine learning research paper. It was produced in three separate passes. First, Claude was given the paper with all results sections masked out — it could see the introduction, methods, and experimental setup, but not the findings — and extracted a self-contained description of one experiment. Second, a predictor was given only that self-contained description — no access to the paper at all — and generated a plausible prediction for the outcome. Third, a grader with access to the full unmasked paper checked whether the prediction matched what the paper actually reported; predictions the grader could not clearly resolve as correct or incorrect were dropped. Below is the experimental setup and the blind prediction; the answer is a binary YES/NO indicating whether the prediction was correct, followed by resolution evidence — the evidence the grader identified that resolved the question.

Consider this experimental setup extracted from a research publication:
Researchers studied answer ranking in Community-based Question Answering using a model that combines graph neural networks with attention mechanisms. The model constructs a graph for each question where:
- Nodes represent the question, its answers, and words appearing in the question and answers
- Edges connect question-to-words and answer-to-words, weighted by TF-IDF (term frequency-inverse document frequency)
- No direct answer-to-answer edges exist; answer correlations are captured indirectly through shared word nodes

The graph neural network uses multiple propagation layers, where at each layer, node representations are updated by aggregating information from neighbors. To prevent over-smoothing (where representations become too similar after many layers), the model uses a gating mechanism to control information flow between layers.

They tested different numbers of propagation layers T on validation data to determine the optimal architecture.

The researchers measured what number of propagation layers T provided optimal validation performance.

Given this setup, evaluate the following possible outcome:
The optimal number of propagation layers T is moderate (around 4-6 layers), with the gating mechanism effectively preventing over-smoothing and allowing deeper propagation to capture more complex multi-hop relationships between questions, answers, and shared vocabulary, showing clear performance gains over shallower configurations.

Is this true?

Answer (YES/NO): NO